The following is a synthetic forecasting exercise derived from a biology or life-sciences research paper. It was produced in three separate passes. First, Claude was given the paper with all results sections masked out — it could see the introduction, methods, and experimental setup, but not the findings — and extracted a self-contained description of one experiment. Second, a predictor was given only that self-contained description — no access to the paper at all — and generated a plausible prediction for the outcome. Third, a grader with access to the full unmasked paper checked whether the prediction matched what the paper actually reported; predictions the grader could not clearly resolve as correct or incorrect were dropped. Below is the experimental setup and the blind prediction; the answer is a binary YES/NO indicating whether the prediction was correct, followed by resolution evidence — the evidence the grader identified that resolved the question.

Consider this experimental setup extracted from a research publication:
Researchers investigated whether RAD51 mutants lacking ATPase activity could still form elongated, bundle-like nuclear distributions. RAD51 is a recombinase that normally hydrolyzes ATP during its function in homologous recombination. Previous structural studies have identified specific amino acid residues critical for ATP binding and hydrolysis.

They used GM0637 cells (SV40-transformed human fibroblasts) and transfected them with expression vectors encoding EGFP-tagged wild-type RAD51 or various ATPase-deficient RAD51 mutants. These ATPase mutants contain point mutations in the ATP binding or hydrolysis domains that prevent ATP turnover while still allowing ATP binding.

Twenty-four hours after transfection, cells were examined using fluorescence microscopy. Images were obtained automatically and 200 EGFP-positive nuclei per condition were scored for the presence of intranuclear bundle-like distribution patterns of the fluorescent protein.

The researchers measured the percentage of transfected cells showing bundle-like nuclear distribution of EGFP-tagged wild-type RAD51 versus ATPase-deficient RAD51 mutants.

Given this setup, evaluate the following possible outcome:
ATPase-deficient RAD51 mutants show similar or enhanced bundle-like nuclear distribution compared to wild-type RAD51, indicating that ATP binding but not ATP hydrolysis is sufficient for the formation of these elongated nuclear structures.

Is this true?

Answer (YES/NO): YES